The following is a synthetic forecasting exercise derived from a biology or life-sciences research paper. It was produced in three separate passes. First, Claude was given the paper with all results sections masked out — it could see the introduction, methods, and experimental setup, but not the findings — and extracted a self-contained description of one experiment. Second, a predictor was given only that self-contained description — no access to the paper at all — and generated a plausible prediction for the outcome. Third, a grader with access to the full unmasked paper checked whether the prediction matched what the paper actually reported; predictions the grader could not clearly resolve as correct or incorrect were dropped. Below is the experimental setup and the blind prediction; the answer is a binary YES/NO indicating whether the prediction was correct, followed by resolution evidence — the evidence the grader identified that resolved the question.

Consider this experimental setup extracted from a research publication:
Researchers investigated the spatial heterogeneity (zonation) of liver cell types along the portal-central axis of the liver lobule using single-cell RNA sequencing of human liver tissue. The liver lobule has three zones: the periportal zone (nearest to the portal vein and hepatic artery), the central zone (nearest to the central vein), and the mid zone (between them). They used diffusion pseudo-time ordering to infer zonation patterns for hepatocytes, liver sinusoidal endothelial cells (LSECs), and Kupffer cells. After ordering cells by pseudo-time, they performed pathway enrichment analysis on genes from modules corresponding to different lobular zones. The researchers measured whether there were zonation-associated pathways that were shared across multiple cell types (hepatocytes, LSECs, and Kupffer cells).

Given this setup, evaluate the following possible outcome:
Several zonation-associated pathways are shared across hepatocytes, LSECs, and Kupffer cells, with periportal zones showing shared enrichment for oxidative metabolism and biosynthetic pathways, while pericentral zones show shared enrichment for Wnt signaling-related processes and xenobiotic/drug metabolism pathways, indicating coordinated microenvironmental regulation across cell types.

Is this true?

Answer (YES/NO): NO